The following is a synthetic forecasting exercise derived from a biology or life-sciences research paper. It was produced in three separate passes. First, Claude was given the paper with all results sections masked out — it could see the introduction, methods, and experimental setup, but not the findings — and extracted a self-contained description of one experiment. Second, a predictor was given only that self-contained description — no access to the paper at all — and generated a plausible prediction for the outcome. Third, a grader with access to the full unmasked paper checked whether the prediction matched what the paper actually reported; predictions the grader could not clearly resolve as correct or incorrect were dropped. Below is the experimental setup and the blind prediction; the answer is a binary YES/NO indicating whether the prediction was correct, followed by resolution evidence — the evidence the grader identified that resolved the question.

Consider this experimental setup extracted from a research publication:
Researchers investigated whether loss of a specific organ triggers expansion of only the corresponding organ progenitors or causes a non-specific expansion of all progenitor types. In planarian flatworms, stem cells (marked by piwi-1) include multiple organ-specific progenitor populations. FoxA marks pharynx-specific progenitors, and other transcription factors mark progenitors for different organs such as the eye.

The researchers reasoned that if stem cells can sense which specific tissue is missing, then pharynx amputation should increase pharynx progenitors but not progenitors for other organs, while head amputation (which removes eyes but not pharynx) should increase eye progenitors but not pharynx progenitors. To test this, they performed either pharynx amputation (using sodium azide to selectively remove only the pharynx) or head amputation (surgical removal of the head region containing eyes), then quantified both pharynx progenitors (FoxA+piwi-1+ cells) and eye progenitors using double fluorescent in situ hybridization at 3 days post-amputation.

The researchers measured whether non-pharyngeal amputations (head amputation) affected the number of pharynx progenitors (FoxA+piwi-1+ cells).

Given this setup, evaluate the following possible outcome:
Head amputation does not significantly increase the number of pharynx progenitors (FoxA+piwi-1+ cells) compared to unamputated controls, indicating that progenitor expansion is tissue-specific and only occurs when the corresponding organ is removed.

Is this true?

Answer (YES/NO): YES